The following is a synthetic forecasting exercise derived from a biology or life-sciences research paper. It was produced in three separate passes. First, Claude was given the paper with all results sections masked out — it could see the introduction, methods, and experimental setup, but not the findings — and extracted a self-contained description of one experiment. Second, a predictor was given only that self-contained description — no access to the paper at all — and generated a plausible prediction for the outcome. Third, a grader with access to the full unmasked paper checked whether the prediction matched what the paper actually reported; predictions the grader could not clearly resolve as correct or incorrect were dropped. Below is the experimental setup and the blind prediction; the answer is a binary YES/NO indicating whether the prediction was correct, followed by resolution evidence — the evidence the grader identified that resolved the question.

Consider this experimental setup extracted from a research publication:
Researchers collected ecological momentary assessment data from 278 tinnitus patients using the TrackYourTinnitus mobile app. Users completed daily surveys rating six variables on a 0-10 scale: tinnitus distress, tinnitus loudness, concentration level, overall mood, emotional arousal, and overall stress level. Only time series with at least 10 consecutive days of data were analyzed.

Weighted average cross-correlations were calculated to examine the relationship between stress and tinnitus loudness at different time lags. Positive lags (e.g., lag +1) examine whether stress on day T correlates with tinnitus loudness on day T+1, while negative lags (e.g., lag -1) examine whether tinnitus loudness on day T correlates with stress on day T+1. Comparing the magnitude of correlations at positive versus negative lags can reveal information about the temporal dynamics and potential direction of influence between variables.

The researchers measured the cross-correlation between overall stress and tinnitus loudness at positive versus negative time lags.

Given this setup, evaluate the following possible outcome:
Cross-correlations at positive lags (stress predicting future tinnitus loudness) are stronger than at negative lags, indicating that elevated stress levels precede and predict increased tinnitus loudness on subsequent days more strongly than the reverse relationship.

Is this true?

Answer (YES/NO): NO